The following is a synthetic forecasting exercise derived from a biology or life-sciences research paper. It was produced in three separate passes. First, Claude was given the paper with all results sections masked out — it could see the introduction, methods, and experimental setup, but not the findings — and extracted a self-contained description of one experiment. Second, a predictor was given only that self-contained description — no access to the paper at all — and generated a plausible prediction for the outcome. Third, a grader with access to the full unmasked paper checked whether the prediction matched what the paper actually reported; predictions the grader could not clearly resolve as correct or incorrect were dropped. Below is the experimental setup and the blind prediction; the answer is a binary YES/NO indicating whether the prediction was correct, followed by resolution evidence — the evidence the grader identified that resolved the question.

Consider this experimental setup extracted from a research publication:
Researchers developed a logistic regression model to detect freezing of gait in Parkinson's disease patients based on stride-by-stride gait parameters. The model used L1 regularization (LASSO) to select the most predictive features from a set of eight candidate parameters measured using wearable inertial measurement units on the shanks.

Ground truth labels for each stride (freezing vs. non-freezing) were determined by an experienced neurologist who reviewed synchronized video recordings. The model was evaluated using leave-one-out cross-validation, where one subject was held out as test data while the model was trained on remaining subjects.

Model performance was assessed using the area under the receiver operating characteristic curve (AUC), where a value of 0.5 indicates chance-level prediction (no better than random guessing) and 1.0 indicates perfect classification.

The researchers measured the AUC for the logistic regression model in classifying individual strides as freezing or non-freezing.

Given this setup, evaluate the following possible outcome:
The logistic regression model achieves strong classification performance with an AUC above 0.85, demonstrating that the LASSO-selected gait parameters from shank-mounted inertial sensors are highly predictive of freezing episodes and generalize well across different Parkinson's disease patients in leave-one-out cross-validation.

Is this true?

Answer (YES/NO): NO